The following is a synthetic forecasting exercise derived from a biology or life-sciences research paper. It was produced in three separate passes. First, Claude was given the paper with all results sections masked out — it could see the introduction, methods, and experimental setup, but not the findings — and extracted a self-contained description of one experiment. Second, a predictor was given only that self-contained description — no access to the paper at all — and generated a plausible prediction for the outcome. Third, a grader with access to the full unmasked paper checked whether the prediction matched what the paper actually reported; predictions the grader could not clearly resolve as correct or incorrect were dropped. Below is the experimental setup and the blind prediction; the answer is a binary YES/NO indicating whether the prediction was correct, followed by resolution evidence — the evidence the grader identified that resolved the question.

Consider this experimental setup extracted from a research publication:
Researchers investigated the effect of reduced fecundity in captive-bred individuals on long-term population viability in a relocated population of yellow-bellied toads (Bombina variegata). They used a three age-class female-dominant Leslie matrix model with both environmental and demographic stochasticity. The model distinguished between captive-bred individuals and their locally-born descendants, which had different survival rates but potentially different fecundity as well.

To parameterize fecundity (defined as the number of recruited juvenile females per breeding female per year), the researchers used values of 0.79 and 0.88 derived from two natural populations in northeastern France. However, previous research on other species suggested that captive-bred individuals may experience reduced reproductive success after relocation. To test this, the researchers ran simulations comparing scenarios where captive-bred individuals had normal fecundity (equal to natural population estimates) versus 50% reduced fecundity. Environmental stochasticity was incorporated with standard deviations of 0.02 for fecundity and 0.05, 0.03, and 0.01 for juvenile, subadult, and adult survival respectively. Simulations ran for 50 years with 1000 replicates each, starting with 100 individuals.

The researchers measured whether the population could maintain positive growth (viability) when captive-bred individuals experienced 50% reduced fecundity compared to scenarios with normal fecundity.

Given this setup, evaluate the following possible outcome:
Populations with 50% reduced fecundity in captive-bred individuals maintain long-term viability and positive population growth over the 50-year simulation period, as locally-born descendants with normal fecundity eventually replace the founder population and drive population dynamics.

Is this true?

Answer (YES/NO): YES